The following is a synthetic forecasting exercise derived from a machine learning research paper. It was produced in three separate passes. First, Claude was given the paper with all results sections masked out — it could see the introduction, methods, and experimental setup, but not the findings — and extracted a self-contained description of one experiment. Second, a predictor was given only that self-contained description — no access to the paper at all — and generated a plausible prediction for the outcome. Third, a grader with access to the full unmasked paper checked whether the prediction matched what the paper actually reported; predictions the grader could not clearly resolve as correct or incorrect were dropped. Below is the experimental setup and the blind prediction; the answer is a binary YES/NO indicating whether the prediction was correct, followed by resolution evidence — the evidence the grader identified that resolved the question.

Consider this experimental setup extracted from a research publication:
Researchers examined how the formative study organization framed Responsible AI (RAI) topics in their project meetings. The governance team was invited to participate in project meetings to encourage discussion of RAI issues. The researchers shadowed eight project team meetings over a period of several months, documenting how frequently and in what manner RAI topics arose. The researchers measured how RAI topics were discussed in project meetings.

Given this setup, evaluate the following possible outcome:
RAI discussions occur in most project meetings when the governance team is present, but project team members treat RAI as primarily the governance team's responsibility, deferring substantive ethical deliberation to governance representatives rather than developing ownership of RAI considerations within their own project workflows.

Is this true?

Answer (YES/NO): NO